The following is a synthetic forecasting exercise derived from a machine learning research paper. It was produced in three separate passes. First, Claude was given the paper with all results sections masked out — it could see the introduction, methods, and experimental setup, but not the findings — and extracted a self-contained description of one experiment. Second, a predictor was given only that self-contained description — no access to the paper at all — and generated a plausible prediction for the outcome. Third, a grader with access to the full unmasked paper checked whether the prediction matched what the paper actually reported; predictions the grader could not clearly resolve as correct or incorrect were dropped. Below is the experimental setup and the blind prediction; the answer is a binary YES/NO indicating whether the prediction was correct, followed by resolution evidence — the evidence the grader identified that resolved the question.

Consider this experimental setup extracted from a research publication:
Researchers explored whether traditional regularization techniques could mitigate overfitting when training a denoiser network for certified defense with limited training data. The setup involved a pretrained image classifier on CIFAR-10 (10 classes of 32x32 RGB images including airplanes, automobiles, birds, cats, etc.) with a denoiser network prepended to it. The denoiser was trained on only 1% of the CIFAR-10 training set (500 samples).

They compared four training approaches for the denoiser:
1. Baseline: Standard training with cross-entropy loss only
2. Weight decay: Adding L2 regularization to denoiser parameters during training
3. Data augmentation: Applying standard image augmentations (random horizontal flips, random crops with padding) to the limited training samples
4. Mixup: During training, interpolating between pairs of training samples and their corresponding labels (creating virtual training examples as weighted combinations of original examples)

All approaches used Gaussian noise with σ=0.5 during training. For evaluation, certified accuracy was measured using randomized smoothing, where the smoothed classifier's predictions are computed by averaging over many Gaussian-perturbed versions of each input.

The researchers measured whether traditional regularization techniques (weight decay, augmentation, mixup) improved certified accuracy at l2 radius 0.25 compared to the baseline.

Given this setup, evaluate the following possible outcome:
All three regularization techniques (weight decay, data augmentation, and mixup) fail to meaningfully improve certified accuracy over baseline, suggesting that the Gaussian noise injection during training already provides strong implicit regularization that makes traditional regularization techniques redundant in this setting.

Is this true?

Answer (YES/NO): NO